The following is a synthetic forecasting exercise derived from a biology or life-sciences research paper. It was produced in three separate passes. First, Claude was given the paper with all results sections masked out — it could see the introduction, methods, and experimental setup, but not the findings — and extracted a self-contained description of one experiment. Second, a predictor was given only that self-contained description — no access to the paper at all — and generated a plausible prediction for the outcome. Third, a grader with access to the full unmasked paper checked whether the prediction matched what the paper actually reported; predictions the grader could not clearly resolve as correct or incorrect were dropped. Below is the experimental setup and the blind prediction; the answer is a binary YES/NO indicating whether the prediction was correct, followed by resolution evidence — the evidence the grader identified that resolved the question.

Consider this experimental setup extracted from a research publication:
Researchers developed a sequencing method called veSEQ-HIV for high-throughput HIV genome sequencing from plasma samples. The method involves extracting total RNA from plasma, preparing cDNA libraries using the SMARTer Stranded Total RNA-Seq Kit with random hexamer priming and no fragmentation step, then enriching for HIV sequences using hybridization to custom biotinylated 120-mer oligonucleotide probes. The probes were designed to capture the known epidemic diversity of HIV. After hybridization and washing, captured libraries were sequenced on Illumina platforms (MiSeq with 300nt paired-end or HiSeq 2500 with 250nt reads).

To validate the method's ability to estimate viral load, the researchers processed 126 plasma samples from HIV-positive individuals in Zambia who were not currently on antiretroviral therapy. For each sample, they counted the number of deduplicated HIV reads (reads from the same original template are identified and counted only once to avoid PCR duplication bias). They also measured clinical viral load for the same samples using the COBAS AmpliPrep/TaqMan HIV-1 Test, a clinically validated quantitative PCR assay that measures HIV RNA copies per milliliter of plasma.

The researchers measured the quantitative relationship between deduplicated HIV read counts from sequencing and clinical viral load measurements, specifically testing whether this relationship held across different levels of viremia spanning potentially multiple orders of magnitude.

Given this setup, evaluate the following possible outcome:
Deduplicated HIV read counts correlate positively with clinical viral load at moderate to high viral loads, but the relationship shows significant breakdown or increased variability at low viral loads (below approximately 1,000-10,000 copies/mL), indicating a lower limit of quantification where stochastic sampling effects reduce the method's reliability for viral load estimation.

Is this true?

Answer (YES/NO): NO